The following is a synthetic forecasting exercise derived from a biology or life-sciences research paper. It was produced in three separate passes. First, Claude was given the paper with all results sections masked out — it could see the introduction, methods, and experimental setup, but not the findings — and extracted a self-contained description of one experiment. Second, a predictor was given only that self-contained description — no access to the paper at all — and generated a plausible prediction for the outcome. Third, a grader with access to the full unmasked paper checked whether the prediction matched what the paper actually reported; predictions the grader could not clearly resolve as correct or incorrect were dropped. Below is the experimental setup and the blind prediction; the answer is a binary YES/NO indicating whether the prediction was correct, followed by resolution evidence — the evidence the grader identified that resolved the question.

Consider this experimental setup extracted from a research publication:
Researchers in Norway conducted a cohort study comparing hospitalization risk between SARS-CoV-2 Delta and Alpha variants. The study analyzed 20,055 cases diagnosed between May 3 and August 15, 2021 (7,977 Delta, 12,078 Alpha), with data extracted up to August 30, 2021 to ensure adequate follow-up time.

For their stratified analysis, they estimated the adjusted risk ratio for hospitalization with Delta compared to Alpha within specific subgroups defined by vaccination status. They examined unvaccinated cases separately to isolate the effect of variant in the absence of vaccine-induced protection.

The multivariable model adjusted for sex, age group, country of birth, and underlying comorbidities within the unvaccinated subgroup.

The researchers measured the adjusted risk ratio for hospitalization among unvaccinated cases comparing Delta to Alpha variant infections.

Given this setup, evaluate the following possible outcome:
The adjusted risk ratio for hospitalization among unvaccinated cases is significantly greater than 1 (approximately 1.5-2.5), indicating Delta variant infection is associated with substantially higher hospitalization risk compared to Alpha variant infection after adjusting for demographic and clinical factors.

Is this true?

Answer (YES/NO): NO